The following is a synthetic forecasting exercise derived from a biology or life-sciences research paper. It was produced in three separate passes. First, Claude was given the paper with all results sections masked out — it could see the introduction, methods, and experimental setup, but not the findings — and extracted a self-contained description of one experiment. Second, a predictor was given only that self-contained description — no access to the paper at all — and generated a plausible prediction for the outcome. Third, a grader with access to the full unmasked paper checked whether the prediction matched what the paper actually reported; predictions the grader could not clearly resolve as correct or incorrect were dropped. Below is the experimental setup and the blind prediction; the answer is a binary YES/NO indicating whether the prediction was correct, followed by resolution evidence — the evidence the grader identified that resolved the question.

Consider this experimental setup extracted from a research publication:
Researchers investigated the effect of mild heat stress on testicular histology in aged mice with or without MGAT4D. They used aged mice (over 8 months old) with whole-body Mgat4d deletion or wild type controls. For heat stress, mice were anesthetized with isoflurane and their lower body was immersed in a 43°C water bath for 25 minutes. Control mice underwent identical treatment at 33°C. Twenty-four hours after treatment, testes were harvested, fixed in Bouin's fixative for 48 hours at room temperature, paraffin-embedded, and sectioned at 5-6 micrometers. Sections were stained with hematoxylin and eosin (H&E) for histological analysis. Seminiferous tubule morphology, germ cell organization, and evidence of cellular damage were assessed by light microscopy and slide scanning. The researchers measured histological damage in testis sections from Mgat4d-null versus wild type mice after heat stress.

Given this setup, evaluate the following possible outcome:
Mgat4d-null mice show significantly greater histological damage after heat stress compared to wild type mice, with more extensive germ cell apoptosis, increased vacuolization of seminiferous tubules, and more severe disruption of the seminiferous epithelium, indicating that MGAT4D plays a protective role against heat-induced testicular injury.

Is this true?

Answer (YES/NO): YES